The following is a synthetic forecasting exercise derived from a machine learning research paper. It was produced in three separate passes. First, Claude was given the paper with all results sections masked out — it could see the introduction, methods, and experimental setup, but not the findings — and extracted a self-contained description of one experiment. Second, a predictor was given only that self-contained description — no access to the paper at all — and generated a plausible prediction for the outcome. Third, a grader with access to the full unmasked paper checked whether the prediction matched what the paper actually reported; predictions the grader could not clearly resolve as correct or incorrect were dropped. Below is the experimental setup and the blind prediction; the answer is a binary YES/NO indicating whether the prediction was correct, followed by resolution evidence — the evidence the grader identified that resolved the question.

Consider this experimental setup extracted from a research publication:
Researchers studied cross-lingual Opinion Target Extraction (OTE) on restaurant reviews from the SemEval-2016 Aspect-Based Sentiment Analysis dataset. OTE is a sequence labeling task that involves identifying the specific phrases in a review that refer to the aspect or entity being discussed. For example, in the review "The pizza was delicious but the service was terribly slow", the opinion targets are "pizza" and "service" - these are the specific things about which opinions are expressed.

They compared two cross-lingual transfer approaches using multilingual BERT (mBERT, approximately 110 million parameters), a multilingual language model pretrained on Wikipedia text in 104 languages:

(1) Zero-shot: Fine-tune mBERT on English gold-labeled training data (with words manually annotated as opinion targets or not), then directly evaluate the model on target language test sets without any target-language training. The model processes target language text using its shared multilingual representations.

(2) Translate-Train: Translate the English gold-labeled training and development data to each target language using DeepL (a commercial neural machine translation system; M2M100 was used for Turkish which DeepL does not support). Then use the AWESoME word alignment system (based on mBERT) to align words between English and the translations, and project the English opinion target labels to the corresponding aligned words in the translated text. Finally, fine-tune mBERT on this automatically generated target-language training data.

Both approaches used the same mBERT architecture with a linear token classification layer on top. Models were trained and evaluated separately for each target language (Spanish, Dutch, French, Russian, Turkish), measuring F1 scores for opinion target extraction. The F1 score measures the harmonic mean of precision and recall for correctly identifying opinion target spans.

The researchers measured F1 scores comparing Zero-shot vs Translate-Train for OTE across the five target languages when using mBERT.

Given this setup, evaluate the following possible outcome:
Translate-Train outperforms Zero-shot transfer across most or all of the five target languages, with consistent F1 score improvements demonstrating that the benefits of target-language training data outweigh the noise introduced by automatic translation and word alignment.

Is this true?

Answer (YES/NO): NO